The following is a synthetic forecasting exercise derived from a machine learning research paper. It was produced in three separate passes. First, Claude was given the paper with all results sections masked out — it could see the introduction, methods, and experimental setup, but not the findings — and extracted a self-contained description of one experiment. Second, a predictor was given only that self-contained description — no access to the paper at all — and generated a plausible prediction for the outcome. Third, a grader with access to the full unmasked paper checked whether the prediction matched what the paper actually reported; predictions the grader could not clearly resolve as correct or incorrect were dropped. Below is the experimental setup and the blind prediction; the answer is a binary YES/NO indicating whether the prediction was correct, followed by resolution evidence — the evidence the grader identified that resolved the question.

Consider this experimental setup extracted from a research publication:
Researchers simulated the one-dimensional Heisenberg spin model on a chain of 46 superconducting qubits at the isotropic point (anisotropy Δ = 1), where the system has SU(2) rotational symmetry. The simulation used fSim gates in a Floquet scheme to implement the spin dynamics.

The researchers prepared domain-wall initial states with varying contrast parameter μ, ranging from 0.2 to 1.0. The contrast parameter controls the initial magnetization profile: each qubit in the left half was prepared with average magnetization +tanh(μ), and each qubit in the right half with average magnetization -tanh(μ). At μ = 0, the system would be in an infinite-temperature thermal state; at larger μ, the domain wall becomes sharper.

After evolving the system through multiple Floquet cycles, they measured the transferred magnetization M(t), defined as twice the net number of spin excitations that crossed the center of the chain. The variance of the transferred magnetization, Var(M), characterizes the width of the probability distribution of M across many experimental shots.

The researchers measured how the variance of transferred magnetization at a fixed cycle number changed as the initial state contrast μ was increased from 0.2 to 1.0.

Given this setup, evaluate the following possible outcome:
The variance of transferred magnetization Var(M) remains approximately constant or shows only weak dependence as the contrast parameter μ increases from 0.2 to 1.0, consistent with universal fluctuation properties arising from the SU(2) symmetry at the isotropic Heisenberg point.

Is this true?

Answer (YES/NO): NO